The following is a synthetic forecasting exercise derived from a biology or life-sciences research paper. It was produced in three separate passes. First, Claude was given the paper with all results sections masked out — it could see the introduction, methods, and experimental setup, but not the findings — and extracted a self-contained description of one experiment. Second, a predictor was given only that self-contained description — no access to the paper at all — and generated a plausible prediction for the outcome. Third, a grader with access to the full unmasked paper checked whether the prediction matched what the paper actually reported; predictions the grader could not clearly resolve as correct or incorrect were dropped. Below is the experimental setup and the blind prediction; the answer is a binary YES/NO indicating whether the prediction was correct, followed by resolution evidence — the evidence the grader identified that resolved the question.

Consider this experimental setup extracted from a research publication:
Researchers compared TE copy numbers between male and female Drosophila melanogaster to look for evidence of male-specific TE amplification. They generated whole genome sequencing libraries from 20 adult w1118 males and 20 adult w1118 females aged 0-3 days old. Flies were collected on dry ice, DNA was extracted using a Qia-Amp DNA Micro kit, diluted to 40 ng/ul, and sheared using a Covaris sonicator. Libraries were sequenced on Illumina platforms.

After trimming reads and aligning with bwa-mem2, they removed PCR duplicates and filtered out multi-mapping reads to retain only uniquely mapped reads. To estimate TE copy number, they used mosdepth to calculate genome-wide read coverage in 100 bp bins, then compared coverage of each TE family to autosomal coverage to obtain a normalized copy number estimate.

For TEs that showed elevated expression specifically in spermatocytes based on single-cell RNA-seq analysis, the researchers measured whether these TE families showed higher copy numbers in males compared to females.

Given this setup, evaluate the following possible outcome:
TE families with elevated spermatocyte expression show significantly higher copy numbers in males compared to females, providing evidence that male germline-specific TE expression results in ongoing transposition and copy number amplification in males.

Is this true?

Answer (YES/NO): NO